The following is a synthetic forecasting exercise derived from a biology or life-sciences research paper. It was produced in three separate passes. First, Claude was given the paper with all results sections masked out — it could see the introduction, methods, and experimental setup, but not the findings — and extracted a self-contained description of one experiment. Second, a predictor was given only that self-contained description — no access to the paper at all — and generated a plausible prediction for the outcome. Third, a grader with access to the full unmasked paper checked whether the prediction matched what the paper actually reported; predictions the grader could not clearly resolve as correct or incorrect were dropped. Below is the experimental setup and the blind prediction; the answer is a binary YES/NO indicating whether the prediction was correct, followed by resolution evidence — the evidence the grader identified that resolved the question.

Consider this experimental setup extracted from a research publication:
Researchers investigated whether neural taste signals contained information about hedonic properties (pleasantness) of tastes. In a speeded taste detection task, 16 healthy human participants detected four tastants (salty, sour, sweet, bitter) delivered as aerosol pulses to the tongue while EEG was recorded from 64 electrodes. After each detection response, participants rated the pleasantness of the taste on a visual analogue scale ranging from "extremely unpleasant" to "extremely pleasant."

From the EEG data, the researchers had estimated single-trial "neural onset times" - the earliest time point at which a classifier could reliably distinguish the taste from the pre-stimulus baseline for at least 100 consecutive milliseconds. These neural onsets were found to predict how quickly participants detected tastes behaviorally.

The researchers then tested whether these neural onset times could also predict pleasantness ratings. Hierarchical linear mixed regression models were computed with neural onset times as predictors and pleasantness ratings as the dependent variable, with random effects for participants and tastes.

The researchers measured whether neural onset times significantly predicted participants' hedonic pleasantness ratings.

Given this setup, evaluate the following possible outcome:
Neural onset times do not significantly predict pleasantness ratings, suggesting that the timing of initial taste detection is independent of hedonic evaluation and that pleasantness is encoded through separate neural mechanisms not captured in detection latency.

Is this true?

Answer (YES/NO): YES